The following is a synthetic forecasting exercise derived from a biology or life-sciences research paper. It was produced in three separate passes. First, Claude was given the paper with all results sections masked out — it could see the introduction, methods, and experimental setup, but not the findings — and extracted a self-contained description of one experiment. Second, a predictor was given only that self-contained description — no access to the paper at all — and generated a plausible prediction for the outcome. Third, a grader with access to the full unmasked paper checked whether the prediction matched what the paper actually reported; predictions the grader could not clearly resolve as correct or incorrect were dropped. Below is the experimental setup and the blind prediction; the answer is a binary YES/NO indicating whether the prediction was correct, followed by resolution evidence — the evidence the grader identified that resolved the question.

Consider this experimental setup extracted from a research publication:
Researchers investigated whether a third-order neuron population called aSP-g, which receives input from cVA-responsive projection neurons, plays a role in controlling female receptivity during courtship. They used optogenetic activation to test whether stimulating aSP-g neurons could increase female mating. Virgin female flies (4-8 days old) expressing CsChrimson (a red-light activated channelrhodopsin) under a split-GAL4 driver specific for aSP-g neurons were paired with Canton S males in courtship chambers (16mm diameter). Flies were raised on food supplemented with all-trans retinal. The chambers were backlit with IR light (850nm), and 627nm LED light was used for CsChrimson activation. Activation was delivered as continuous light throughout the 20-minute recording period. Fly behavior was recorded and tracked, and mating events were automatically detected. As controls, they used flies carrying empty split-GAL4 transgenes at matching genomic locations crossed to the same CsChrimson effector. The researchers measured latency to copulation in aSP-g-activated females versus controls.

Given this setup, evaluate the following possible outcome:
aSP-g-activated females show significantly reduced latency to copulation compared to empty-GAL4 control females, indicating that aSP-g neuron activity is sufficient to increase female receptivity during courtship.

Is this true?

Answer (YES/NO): YES